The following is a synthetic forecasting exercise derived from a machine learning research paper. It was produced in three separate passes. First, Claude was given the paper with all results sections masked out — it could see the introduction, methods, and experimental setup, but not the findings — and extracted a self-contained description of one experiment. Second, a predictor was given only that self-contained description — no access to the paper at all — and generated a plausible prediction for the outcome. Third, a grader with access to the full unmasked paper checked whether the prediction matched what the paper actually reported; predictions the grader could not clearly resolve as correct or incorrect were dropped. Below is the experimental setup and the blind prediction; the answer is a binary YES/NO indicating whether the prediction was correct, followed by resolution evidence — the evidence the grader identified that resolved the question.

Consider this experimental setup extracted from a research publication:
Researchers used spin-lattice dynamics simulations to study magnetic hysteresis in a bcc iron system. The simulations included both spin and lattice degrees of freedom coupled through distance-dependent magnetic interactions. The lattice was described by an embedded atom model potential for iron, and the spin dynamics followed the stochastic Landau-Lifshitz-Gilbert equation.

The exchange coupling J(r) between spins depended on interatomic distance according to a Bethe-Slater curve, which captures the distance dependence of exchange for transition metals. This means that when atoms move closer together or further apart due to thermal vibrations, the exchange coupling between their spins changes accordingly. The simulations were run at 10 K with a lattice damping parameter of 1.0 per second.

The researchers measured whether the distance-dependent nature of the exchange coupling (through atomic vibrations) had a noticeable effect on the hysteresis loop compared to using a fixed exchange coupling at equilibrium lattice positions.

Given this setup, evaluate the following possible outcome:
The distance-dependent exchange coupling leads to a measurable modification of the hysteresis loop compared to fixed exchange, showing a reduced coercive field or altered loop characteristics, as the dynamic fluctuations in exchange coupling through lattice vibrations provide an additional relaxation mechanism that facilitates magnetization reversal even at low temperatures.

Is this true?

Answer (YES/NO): YES